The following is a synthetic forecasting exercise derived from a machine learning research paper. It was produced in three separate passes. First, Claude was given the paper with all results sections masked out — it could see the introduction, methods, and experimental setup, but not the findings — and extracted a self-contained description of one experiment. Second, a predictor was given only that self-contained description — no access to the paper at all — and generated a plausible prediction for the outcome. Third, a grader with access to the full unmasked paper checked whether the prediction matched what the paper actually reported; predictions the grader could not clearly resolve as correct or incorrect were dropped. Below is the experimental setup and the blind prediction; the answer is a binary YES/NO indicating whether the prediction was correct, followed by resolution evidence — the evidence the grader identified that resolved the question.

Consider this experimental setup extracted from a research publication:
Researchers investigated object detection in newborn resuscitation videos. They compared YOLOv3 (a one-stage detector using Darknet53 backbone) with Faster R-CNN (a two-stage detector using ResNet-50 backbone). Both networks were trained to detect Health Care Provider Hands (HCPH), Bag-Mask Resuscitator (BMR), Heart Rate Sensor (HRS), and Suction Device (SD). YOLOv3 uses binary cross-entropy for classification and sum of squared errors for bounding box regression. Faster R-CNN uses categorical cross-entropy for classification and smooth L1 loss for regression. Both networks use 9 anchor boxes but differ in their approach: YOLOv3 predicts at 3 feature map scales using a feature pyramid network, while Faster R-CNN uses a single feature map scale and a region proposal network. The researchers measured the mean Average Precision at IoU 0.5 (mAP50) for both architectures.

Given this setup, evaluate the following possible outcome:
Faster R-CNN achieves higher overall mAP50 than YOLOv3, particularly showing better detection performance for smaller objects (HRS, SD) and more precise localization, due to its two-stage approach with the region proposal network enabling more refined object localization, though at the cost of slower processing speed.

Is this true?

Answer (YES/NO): NO